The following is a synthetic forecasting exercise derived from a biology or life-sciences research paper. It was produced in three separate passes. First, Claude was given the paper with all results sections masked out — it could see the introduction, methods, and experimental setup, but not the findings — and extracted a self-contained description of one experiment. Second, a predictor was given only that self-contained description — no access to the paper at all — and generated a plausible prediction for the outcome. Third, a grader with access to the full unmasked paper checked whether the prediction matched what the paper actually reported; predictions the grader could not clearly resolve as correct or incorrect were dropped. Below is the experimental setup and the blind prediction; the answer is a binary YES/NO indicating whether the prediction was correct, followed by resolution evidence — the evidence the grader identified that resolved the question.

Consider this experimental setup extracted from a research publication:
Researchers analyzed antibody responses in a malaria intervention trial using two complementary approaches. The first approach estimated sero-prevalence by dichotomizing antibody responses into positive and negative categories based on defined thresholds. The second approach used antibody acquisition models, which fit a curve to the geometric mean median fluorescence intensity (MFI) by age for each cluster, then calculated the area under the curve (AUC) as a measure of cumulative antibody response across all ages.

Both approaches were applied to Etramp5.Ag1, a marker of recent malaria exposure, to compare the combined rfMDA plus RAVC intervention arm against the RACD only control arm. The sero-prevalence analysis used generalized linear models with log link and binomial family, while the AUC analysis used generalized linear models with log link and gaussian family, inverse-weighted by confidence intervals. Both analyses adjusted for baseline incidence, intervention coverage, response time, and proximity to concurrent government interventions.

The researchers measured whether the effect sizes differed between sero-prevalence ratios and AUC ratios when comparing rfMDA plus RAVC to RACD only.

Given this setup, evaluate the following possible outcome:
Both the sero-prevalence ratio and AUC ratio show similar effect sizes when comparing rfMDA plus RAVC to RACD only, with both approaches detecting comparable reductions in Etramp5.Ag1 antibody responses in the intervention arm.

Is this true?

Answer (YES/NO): YES